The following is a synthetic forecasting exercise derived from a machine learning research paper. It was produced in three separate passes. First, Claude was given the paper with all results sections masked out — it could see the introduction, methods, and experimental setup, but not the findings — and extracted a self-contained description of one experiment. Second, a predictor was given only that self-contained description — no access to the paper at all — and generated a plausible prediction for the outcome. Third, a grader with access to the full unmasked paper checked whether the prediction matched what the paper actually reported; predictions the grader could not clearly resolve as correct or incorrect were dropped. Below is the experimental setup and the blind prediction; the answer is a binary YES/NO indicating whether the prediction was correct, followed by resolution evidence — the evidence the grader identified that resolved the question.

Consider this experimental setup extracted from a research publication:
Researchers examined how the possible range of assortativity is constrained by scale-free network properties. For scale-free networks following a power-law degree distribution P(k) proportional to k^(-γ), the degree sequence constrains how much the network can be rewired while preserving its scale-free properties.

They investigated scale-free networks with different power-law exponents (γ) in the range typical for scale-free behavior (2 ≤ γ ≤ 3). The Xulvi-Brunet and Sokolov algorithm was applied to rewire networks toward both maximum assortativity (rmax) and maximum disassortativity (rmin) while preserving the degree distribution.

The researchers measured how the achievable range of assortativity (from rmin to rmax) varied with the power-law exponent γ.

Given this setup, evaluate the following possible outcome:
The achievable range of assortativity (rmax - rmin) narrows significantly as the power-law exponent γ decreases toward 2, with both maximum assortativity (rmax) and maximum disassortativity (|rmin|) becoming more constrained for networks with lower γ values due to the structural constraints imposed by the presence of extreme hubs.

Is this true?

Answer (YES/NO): YES